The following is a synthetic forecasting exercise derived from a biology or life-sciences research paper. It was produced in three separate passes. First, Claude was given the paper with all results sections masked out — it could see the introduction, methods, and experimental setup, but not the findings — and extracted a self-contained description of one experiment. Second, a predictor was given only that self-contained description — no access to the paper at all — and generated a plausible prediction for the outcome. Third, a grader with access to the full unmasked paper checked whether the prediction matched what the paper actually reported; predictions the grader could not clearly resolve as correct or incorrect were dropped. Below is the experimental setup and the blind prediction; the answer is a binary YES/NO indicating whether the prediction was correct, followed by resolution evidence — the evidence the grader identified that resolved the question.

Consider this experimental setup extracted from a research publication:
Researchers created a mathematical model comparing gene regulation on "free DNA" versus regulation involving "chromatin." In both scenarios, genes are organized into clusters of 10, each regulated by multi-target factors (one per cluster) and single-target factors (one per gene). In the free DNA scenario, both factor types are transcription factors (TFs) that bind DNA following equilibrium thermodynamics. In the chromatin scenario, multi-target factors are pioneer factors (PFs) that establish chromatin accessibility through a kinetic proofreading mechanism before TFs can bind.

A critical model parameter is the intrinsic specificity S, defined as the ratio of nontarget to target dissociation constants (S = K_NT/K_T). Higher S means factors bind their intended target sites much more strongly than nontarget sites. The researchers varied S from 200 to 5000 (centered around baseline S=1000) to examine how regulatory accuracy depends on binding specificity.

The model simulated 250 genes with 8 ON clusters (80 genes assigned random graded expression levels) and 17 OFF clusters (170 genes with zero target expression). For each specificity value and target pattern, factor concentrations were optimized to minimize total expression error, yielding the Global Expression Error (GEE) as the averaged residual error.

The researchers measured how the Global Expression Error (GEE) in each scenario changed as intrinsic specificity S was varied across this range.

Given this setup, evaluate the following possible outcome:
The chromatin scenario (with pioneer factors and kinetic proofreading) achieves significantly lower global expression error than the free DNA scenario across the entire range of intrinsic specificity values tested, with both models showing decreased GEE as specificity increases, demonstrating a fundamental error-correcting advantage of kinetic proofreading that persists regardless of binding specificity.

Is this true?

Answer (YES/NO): YES